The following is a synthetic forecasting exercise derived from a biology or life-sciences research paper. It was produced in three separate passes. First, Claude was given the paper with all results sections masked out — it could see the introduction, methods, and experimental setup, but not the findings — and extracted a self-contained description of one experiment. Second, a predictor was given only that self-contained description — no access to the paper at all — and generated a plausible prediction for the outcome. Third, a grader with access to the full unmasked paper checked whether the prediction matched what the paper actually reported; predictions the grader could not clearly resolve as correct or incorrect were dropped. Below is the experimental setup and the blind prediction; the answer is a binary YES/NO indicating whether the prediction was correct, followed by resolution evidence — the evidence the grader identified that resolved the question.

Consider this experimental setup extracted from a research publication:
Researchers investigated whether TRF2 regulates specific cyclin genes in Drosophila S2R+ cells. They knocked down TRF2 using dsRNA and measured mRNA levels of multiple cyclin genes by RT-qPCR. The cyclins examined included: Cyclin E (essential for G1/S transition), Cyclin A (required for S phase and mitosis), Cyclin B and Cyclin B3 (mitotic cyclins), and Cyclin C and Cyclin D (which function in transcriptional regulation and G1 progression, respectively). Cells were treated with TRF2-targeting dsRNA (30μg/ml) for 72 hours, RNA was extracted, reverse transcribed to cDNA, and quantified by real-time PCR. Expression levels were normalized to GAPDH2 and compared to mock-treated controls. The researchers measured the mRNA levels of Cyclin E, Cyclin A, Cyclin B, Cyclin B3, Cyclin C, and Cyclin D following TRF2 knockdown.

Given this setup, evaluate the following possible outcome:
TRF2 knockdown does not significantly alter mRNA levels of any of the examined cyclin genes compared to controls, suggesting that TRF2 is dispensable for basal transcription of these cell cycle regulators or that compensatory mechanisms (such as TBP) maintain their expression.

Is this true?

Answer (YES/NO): NO